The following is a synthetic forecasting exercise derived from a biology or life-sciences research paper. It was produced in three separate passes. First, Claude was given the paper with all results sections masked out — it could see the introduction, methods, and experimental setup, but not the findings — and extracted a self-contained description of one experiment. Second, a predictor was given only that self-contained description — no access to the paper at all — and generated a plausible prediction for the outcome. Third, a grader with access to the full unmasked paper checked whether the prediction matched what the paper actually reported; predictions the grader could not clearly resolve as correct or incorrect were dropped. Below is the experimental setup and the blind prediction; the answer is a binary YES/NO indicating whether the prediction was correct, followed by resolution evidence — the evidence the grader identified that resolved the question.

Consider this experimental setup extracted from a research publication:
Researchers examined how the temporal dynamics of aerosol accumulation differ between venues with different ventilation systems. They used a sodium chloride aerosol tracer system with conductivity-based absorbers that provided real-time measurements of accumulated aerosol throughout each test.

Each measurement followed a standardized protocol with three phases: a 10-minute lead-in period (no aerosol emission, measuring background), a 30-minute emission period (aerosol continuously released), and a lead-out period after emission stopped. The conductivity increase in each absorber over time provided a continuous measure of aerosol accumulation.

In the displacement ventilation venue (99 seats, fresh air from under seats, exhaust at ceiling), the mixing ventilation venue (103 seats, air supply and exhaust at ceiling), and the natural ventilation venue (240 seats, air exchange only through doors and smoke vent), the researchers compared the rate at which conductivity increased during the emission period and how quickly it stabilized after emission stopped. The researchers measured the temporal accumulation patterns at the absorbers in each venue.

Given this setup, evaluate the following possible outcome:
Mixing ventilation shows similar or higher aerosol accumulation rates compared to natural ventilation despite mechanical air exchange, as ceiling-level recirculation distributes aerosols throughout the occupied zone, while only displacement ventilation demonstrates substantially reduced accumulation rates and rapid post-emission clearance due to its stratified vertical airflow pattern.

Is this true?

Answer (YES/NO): NO